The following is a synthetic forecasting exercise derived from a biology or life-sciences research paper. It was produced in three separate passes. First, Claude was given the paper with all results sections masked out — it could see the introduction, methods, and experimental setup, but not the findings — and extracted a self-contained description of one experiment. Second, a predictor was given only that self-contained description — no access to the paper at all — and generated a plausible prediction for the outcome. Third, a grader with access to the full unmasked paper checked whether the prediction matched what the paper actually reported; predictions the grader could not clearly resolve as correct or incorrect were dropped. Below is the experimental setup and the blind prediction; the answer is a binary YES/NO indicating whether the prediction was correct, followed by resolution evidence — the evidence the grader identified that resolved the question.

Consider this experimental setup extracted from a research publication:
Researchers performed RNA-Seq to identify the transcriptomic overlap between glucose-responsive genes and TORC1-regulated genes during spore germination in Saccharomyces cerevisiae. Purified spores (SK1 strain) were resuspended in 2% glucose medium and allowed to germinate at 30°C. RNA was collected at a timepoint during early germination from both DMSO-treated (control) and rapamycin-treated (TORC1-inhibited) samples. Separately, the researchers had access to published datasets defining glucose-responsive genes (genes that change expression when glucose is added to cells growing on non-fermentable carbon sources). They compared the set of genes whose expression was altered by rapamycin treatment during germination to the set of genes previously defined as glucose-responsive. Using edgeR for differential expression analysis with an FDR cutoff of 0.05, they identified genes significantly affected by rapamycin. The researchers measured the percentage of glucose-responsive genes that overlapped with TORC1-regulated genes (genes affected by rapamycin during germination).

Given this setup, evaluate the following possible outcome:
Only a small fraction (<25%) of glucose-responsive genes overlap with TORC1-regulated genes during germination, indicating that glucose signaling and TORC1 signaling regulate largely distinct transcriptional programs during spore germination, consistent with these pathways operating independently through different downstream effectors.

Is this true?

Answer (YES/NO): NO